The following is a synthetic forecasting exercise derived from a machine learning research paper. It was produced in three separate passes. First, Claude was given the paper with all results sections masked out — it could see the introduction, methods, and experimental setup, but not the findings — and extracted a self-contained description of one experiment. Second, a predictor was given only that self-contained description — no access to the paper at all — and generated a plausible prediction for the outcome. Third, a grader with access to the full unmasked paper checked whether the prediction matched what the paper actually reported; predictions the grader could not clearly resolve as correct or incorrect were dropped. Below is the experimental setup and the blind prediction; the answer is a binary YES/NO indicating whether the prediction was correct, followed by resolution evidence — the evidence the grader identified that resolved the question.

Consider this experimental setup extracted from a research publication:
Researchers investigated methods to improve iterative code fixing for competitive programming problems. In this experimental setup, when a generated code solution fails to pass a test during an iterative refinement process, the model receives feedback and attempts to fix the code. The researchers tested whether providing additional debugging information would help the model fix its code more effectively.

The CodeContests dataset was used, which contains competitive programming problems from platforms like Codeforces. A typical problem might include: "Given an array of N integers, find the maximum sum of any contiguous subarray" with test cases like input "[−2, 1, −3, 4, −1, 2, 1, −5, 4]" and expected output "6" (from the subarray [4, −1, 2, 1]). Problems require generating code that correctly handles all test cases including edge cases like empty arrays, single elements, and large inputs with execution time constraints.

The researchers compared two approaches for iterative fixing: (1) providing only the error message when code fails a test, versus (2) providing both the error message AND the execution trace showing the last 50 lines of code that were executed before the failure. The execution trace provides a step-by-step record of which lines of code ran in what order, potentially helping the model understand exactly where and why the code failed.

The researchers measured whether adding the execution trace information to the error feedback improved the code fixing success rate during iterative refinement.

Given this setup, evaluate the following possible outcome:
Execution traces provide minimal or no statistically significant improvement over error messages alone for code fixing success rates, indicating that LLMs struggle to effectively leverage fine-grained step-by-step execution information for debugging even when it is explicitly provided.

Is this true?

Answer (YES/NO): YES